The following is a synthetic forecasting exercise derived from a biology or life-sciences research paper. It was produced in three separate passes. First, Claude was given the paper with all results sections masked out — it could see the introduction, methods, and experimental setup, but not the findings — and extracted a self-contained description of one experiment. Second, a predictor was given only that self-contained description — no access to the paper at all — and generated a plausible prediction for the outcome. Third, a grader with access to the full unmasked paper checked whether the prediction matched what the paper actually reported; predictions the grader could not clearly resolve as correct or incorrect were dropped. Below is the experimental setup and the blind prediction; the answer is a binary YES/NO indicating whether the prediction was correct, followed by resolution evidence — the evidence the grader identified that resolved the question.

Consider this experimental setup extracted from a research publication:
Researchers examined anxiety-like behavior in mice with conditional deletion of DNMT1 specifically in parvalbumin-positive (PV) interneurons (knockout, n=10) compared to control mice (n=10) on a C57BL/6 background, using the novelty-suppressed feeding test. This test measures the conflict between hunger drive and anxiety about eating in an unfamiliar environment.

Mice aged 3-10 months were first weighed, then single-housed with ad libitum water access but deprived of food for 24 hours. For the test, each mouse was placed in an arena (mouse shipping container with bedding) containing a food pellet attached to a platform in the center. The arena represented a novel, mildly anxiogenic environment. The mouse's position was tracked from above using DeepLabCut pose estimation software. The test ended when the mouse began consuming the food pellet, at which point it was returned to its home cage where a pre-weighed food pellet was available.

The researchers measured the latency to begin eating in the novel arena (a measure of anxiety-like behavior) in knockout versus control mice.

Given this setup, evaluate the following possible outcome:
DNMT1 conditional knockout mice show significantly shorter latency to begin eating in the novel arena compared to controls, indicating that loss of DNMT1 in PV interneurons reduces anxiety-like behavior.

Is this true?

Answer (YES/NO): NO